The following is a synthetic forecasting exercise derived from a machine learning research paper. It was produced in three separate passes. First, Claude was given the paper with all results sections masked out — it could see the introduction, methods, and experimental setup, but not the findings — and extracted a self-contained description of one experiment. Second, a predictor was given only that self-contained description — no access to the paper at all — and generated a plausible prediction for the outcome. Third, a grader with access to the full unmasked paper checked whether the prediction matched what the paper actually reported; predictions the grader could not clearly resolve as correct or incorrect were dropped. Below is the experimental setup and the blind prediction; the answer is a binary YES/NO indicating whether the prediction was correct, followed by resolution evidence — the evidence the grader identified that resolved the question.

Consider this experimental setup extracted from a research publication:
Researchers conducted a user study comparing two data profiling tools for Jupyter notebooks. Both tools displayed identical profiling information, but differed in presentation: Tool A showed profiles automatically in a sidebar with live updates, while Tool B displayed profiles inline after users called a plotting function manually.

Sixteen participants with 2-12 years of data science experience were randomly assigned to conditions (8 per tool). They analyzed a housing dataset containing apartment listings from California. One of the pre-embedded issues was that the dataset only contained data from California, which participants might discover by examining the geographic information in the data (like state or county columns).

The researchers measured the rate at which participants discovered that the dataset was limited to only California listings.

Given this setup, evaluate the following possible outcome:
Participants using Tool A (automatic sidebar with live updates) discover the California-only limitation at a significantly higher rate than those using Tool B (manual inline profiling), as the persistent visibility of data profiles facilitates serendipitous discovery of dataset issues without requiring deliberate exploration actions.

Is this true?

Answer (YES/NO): NO